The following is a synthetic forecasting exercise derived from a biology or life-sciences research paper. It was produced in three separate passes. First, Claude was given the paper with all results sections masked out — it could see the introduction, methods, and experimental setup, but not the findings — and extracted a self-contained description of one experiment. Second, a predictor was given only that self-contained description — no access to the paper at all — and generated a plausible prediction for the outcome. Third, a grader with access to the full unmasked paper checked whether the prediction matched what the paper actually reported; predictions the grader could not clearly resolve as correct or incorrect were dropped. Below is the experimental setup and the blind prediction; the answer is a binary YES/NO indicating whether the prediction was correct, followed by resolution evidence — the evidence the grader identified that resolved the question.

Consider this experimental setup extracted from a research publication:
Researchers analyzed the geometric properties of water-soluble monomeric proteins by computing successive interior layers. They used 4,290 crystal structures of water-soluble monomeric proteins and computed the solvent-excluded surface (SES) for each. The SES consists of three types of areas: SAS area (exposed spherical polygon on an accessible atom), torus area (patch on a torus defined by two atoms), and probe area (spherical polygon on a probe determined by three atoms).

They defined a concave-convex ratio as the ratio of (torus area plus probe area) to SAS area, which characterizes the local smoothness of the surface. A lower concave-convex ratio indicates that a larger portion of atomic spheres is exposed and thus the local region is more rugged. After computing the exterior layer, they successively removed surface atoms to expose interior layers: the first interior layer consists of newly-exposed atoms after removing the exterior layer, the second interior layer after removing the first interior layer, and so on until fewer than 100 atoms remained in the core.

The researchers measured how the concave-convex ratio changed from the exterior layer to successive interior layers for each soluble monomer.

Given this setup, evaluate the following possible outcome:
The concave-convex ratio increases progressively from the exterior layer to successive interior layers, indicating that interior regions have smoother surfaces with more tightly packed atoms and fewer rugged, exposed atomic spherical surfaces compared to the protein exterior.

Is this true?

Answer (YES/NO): NO